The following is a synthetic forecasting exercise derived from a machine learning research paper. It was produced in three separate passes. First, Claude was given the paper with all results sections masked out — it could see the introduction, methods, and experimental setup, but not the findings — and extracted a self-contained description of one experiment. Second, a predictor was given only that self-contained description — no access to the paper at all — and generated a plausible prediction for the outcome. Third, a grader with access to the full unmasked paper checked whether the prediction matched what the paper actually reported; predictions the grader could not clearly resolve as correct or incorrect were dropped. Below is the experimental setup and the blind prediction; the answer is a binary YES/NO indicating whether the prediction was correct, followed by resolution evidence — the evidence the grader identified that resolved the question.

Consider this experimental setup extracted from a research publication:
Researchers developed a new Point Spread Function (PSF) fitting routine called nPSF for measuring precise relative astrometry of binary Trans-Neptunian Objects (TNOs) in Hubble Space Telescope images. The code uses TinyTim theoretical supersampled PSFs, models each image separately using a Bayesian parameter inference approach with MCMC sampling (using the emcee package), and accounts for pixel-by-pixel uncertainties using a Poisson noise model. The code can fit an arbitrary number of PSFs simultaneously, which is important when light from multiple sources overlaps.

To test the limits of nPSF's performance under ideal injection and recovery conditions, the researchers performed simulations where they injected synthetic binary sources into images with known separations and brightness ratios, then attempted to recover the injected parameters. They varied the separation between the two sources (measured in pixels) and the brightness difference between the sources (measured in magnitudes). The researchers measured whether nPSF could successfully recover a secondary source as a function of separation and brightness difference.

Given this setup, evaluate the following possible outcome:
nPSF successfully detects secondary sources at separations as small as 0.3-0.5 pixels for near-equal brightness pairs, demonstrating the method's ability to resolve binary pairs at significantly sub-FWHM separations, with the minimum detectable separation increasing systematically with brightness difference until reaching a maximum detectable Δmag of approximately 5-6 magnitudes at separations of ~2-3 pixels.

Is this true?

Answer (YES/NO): NO